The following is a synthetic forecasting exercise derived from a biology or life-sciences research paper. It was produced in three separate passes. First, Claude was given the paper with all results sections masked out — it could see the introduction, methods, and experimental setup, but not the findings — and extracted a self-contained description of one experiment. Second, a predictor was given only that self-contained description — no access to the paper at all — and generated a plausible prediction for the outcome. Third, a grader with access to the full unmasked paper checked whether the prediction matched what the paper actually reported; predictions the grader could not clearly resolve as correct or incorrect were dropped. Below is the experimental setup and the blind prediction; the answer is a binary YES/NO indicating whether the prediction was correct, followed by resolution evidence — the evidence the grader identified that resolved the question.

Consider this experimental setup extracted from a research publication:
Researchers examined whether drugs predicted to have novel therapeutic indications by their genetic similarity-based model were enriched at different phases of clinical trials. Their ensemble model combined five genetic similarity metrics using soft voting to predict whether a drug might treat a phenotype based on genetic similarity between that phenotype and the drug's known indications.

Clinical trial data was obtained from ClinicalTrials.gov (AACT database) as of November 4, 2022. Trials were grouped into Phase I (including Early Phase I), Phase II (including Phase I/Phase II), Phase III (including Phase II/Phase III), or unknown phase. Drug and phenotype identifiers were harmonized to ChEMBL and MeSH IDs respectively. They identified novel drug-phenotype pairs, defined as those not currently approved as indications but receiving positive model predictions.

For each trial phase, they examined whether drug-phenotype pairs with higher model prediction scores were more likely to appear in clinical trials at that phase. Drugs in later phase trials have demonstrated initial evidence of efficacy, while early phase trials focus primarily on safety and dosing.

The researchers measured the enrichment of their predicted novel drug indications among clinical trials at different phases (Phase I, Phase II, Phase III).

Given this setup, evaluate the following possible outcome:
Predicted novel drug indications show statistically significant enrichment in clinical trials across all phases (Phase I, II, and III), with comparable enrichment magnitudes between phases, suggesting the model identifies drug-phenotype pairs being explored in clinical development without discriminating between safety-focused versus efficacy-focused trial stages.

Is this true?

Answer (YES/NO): NO